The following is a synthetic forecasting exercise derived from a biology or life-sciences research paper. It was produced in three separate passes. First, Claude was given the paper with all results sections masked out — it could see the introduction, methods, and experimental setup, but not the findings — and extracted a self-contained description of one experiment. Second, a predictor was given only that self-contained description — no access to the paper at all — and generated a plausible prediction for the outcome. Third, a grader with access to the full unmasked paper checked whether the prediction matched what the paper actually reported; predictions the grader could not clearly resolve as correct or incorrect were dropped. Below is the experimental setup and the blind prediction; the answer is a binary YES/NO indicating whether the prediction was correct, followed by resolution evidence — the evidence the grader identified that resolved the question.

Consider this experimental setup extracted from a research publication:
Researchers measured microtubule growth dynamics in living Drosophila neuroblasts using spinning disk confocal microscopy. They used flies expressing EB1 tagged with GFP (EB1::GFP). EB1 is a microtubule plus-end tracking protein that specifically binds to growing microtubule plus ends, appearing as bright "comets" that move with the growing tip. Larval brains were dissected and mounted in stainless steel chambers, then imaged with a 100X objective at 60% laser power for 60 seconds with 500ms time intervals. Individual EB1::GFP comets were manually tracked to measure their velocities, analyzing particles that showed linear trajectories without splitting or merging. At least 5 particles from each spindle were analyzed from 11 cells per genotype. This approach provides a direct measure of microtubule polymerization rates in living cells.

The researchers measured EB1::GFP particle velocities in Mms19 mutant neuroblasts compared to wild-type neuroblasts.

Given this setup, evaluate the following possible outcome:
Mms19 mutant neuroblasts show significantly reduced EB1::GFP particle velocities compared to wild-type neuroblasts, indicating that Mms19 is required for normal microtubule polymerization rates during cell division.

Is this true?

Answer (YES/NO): YES